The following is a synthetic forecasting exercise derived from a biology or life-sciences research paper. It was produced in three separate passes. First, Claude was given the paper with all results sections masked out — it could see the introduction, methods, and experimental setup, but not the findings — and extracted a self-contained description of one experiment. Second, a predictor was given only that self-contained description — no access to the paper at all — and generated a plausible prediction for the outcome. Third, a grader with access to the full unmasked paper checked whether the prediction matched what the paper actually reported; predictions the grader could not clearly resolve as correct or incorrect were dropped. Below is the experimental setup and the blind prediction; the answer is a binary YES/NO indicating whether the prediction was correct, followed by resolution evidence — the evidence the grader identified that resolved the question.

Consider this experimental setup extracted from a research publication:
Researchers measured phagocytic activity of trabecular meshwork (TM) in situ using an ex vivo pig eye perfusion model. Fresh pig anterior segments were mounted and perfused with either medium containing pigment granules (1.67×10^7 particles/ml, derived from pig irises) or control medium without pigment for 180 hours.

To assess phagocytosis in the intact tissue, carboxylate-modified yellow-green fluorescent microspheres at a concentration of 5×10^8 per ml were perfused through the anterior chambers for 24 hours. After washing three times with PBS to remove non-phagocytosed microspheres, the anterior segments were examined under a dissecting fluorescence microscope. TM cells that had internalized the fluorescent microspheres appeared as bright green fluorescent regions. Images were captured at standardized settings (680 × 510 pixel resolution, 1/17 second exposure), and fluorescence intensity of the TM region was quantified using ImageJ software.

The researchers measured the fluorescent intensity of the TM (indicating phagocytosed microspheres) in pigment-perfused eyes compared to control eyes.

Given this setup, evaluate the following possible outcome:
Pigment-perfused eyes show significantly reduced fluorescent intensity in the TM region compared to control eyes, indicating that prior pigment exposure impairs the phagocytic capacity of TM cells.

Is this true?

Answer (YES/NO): YES